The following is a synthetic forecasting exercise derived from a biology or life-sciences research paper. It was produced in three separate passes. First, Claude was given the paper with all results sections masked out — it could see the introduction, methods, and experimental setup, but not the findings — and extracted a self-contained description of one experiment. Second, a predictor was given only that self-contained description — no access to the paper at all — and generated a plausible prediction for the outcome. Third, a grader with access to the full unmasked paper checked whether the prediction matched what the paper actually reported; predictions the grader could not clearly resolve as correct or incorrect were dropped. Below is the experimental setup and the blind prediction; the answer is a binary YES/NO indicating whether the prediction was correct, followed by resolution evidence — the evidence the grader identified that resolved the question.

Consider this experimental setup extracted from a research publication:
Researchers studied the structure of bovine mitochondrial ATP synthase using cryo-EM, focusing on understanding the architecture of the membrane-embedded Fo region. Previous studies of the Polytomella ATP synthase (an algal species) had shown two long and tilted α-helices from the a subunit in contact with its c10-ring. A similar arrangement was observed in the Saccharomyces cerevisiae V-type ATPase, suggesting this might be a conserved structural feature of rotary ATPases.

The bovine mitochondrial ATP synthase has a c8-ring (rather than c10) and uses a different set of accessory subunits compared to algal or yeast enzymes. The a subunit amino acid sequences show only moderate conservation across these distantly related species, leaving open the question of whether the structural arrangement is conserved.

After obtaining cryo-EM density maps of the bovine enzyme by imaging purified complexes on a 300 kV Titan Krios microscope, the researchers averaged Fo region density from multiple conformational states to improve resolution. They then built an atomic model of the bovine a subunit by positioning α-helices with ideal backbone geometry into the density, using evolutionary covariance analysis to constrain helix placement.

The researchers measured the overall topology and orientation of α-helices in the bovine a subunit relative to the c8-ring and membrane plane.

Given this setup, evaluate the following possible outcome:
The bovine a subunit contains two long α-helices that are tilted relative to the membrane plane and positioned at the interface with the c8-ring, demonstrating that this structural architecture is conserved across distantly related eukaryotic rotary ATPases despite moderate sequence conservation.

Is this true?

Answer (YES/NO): YES